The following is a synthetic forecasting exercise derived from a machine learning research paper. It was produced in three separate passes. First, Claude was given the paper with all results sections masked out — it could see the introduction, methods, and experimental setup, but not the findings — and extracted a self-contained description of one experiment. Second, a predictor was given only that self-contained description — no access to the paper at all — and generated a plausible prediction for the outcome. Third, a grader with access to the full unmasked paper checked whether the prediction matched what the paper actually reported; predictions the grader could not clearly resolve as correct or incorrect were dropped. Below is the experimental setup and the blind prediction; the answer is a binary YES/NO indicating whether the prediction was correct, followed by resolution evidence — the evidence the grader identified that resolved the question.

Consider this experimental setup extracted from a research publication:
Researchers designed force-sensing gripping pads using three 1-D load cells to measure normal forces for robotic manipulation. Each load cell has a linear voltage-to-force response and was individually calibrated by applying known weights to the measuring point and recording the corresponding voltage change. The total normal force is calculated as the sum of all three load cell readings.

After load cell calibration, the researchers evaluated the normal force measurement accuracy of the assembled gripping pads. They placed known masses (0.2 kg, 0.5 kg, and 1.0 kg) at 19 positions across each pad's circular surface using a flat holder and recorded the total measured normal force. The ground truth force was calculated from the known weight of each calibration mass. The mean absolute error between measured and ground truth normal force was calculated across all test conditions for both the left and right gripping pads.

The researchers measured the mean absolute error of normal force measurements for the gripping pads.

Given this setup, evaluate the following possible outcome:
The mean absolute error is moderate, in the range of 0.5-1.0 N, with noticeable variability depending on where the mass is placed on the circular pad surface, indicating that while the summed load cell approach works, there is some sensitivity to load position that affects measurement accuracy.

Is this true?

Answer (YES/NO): NO